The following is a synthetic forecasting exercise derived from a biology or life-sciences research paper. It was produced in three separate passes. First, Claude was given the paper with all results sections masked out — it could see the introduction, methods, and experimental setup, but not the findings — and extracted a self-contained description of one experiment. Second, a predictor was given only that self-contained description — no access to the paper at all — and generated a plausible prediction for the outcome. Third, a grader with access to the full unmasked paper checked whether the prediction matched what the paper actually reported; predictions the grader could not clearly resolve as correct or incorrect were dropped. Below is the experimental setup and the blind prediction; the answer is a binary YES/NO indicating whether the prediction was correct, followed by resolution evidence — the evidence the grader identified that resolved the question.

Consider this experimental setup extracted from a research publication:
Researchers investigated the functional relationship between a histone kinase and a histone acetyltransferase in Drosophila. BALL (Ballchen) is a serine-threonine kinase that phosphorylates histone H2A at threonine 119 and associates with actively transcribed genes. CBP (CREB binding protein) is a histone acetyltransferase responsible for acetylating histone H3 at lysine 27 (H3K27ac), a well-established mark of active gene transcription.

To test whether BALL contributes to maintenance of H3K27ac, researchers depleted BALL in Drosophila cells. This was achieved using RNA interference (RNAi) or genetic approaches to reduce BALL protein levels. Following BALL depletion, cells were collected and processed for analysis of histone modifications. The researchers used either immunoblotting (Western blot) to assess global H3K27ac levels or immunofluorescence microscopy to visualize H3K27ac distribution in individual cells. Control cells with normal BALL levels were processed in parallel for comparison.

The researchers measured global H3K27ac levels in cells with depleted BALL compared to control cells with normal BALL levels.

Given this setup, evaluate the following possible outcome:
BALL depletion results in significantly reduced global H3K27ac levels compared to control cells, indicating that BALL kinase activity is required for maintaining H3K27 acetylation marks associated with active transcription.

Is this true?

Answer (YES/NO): YES